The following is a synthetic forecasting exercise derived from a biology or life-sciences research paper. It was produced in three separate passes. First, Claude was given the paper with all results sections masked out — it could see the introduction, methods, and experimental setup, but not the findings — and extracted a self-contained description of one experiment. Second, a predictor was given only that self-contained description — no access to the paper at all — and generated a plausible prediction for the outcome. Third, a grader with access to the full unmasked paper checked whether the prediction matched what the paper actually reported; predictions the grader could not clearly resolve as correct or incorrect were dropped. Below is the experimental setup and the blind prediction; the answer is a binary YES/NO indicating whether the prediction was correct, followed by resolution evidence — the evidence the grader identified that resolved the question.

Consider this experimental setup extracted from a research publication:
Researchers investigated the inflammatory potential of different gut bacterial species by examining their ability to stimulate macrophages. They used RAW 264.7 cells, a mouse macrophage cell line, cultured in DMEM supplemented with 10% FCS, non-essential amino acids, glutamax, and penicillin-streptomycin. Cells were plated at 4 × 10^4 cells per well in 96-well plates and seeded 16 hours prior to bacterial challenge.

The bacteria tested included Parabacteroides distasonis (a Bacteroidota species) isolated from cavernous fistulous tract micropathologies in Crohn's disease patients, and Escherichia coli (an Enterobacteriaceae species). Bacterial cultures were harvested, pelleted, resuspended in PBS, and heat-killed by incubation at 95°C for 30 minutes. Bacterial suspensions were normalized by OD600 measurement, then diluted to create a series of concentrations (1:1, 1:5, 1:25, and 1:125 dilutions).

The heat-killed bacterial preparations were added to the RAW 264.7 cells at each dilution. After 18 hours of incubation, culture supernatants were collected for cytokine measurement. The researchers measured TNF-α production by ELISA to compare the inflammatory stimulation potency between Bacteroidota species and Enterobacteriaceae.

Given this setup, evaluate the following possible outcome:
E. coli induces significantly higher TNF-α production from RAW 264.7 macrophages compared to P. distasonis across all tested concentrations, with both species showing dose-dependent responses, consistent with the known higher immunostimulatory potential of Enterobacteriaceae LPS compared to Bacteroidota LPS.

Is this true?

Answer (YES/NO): YES